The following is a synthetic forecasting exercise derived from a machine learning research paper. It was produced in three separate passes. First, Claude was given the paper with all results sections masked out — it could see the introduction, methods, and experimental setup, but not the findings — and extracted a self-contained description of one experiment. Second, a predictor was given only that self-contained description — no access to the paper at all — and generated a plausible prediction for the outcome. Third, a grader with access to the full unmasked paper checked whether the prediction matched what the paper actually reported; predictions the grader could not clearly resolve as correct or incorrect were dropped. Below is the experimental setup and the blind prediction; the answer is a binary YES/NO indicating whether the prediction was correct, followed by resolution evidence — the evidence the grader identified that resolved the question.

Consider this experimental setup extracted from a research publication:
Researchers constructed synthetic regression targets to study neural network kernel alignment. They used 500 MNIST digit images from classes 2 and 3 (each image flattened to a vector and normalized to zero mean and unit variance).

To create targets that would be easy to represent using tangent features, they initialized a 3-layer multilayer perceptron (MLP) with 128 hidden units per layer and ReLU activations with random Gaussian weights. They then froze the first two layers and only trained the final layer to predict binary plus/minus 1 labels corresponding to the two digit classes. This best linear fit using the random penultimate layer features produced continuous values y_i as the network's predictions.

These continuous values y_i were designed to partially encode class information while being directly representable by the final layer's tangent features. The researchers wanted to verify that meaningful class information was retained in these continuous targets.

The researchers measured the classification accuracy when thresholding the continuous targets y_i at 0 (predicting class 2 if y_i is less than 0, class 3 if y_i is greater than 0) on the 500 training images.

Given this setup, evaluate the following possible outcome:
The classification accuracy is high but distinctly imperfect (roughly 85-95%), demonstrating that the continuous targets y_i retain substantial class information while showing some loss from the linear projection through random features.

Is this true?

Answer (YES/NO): NO